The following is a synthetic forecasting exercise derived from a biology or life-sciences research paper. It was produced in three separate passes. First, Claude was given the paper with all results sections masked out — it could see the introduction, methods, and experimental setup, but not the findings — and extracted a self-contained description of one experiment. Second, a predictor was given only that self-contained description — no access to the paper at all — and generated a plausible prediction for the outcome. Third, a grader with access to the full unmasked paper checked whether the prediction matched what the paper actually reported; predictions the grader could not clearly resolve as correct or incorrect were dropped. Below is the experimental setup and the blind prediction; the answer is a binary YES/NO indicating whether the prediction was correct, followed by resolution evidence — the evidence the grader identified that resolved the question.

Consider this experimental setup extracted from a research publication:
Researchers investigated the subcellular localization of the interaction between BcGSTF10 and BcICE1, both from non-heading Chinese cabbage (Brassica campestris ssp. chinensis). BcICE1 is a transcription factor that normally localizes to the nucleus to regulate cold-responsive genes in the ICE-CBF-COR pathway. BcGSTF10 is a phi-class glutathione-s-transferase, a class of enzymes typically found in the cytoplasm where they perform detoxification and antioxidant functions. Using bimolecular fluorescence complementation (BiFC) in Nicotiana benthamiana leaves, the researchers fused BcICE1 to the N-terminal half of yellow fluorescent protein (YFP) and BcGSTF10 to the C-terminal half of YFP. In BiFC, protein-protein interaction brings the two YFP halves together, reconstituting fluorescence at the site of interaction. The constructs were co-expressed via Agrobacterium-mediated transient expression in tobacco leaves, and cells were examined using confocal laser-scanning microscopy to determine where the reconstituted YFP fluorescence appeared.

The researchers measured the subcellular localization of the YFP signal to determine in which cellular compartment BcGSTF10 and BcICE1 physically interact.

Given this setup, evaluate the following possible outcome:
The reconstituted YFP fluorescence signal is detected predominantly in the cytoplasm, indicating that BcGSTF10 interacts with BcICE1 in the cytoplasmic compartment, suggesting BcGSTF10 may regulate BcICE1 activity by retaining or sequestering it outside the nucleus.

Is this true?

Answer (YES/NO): NO